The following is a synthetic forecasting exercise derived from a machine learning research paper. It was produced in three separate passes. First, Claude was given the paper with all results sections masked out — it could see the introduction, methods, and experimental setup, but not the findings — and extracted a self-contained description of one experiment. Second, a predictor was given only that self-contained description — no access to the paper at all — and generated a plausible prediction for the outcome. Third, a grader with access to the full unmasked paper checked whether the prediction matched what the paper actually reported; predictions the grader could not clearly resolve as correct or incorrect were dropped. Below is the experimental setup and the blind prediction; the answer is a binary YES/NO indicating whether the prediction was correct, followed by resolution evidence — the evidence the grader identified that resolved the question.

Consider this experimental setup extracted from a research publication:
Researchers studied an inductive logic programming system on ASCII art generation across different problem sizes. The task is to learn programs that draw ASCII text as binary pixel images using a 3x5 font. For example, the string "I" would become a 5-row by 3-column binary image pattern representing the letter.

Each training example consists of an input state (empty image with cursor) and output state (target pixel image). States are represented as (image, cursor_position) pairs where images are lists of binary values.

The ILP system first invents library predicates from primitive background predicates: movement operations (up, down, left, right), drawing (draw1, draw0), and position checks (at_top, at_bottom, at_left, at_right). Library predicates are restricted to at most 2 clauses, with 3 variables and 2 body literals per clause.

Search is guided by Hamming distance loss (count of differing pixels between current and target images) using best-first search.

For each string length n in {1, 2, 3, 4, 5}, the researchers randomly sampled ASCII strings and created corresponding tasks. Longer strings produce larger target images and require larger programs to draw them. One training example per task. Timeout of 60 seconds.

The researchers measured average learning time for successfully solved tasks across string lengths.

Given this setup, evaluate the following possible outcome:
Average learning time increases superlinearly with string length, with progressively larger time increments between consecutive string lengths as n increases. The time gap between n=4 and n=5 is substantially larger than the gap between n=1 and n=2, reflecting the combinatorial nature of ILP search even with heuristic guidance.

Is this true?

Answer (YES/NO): NO